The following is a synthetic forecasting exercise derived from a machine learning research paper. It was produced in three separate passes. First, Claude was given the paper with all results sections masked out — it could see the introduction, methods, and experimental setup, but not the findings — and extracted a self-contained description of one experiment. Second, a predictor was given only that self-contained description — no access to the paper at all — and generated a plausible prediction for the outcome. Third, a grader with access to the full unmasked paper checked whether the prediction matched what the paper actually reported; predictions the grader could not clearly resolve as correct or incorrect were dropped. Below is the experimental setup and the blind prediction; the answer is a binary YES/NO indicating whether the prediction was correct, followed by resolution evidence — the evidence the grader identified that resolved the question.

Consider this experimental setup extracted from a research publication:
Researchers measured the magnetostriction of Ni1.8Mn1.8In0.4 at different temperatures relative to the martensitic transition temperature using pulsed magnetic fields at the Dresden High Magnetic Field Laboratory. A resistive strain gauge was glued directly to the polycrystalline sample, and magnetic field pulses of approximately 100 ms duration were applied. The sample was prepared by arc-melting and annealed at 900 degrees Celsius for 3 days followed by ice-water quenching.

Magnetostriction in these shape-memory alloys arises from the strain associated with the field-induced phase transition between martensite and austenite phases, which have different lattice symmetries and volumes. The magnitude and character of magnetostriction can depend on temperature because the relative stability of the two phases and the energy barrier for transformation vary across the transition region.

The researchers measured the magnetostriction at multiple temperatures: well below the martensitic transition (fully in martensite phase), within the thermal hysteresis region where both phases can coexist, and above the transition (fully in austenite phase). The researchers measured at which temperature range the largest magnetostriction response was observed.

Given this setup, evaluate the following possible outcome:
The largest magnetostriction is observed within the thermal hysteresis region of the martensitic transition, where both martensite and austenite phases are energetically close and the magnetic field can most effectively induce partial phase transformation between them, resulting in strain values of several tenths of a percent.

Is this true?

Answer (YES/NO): YES